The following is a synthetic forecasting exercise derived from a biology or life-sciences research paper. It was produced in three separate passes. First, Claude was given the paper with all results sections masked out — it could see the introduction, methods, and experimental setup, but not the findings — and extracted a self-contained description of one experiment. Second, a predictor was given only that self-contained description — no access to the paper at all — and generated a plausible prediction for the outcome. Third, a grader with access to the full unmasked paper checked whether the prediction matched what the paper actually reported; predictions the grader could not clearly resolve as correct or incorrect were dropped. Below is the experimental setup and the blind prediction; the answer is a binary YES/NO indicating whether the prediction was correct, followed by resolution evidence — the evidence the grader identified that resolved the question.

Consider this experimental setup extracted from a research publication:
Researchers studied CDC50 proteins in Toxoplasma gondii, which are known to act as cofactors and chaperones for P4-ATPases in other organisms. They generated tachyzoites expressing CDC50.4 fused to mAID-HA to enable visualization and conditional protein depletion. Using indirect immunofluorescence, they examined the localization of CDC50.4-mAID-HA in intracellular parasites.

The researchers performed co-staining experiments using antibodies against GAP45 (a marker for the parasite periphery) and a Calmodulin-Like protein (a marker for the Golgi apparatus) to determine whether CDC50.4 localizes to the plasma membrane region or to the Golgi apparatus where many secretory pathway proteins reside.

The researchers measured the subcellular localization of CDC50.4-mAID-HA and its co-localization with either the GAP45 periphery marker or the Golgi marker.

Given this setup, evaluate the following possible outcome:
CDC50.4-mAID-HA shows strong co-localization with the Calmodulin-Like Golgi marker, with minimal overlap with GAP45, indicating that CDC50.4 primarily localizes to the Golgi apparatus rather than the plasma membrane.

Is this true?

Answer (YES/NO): NO